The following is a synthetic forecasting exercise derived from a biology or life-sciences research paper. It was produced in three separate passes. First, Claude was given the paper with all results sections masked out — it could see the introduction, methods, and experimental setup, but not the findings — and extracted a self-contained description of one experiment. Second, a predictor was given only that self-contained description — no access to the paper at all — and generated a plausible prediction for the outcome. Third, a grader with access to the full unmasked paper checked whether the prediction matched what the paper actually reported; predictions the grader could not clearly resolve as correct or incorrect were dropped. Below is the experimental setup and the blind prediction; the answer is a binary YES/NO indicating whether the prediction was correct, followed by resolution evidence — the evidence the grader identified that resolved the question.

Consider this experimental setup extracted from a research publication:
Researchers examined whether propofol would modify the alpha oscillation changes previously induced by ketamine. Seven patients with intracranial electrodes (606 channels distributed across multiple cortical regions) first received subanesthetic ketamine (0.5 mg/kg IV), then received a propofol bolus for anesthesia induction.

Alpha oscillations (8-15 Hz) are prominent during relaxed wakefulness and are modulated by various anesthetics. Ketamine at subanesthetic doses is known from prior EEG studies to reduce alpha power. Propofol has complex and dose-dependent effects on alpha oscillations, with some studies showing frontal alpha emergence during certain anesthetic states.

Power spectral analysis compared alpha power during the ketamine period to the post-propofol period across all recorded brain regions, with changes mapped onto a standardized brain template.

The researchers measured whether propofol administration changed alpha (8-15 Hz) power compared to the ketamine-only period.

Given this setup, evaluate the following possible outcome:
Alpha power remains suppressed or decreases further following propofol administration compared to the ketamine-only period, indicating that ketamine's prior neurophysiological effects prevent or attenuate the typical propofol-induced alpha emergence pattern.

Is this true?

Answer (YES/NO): NO